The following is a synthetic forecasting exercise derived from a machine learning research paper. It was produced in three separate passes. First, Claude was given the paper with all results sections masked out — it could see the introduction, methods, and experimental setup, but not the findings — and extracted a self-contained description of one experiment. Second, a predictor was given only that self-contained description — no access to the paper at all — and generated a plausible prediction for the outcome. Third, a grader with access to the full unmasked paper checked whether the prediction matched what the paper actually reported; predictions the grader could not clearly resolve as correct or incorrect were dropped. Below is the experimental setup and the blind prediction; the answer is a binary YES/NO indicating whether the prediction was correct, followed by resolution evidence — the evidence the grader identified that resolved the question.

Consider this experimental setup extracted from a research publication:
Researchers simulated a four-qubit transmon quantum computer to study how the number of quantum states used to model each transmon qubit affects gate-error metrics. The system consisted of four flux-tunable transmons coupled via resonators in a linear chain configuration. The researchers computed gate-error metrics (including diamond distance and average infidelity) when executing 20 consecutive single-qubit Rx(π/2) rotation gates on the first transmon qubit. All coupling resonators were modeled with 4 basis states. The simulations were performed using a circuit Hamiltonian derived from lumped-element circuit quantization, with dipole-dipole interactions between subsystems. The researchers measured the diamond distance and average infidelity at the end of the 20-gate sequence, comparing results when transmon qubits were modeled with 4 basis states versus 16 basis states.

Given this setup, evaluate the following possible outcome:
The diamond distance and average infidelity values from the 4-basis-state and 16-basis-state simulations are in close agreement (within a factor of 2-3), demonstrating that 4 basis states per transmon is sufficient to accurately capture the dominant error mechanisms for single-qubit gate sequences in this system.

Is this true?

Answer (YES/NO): NO